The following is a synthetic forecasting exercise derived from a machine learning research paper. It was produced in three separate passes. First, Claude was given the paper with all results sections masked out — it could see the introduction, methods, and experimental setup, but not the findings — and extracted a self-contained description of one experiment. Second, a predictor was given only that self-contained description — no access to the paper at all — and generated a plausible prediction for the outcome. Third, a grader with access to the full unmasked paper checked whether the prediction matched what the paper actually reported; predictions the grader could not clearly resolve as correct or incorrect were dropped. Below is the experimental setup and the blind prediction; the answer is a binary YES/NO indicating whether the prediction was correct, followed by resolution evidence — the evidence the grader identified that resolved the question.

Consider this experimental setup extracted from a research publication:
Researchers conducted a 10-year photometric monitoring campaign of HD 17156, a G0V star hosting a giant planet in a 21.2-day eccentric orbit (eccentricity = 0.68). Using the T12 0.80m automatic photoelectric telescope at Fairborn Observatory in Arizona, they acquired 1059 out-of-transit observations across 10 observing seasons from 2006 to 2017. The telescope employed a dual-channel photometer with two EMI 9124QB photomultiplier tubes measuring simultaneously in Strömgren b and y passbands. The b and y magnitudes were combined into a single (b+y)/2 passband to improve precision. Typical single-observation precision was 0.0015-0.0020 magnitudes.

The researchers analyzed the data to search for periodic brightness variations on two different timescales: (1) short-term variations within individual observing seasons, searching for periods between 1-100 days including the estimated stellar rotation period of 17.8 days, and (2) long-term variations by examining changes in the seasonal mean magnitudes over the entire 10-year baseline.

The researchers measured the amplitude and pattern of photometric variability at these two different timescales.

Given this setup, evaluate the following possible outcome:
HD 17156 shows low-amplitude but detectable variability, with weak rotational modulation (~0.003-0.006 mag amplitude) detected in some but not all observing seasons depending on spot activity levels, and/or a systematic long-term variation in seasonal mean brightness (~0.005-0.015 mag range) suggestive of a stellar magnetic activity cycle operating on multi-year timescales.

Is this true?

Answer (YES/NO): YES